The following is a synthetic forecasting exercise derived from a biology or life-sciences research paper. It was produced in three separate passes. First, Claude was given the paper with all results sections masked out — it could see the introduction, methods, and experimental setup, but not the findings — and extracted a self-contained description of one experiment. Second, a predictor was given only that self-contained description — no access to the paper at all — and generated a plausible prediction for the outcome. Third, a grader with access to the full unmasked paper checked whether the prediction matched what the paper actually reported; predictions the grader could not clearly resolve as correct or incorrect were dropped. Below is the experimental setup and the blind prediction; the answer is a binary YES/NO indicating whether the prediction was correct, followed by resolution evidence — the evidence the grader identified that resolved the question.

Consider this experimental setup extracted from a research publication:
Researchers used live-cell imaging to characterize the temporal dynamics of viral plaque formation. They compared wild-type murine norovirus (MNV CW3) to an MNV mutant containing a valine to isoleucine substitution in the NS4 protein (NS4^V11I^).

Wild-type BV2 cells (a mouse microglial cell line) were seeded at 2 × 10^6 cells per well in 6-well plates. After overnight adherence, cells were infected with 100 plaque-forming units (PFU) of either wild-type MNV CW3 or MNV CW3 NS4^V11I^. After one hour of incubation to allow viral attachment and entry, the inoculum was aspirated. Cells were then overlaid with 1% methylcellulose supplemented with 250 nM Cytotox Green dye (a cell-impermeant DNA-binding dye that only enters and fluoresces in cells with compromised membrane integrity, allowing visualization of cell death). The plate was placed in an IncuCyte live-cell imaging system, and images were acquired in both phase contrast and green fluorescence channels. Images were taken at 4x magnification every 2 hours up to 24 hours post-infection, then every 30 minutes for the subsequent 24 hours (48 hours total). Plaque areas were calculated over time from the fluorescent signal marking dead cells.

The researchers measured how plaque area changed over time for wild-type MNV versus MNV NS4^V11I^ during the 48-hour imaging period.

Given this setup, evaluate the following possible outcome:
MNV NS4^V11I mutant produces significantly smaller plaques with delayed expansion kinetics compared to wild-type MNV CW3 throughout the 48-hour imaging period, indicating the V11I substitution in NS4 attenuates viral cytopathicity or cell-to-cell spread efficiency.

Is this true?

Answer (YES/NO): NO